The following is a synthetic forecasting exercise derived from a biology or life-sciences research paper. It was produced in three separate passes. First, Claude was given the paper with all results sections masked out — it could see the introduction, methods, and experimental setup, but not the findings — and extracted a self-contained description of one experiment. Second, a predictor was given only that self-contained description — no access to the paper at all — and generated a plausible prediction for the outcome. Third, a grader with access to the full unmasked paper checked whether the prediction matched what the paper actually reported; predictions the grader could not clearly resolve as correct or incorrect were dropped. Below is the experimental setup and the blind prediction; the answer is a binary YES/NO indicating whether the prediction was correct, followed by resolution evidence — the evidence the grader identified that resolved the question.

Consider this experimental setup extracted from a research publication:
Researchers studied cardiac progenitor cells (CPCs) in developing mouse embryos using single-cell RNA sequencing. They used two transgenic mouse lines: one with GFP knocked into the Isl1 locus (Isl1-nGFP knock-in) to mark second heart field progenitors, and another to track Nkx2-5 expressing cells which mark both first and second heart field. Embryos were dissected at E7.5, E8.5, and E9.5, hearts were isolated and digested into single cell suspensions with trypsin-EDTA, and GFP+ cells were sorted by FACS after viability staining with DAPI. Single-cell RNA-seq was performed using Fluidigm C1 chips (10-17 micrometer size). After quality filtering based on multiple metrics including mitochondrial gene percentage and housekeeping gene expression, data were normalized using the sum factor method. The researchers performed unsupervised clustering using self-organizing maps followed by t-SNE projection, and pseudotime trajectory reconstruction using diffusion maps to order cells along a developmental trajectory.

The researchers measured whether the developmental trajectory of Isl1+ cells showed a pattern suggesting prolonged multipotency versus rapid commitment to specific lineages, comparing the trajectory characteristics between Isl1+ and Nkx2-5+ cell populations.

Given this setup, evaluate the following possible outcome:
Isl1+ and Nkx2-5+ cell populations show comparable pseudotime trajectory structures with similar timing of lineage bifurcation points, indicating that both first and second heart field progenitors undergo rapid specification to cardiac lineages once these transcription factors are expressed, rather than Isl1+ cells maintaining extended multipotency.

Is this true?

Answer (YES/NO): NO